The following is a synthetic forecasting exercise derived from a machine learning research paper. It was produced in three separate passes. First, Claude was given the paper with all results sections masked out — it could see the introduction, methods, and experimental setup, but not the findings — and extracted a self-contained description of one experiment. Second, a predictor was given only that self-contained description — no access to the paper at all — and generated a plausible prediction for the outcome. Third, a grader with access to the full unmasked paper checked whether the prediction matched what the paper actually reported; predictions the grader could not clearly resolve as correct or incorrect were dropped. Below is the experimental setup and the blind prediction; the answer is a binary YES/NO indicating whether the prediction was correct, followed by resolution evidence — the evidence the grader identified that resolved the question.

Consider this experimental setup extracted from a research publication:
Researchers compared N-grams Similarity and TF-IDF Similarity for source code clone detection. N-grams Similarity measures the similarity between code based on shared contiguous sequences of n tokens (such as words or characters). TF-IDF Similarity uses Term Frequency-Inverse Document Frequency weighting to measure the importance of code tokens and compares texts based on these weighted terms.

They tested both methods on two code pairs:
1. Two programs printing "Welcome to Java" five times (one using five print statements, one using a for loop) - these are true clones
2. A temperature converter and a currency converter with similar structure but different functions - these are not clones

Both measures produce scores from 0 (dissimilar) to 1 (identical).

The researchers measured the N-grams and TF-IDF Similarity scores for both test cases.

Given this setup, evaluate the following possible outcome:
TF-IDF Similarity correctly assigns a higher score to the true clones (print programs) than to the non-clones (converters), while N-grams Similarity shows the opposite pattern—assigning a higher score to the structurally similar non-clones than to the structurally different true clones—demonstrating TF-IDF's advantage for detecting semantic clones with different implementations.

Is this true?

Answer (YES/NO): NO